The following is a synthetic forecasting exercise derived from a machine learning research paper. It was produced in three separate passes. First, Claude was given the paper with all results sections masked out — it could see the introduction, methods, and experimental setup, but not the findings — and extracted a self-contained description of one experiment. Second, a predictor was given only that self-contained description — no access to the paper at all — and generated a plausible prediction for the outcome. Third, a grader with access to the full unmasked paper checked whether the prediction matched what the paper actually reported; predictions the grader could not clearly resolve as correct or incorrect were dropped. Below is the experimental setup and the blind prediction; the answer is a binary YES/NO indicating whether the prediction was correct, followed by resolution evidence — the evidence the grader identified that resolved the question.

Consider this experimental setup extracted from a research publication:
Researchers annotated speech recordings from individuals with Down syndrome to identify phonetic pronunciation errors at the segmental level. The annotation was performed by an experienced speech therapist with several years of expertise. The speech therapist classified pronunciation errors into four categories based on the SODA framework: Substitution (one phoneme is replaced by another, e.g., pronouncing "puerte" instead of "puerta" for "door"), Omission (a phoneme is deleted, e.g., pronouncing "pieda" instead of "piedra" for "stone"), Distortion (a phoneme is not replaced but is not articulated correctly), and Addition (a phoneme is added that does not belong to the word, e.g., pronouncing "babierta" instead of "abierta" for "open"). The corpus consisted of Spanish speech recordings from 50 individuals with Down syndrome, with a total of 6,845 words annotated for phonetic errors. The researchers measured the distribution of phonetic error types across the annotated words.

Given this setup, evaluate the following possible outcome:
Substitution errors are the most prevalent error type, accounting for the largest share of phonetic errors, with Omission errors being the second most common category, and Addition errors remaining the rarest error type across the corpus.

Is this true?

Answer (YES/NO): NO